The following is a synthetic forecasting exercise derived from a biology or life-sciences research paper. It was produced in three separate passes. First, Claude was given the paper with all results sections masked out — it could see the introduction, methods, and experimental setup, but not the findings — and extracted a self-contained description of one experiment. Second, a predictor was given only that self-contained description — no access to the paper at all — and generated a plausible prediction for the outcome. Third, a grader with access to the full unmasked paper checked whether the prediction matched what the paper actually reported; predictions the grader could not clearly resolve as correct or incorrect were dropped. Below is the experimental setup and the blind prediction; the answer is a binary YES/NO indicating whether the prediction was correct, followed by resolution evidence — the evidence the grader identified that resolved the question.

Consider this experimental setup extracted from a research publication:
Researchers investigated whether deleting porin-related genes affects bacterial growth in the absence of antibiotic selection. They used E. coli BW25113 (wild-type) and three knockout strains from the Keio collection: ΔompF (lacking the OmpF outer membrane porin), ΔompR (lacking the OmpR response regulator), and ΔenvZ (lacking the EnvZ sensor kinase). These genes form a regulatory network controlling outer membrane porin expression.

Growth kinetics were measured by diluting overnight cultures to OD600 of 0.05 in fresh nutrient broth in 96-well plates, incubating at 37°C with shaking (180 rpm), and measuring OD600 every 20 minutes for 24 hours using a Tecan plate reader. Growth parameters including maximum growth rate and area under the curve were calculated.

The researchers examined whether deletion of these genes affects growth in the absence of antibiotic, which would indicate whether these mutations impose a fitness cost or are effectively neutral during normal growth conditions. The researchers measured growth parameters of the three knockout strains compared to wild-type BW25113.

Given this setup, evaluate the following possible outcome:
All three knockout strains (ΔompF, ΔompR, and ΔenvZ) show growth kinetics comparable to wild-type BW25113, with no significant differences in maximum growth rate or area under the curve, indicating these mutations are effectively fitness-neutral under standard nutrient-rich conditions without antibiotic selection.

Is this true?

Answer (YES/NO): NO